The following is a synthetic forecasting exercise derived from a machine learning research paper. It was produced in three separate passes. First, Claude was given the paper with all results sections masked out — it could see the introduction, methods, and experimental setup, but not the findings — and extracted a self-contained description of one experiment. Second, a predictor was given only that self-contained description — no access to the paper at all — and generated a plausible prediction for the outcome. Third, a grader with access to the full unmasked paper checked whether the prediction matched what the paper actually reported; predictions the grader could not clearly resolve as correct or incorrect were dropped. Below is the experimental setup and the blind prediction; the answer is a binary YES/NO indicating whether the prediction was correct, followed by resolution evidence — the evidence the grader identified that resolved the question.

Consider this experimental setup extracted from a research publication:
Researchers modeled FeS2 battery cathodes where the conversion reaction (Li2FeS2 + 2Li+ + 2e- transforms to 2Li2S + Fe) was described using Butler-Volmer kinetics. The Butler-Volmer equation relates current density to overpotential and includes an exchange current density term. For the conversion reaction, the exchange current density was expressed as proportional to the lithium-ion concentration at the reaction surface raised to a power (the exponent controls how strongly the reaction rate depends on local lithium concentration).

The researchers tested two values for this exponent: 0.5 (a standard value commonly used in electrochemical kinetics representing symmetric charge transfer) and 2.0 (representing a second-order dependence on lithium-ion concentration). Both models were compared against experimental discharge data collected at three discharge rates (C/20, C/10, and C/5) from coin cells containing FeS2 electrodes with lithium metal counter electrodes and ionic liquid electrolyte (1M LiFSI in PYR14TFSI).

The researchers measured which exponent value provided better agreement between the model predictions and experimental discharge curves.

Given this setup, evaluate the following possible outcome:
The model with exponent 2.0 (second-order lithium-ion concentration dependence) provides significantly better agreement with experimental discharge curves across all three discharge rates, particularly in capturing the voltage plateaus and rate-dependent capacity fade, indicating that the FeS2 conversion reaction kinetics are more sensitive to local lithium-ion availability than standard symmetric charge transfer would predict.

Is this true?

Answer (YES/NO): NO